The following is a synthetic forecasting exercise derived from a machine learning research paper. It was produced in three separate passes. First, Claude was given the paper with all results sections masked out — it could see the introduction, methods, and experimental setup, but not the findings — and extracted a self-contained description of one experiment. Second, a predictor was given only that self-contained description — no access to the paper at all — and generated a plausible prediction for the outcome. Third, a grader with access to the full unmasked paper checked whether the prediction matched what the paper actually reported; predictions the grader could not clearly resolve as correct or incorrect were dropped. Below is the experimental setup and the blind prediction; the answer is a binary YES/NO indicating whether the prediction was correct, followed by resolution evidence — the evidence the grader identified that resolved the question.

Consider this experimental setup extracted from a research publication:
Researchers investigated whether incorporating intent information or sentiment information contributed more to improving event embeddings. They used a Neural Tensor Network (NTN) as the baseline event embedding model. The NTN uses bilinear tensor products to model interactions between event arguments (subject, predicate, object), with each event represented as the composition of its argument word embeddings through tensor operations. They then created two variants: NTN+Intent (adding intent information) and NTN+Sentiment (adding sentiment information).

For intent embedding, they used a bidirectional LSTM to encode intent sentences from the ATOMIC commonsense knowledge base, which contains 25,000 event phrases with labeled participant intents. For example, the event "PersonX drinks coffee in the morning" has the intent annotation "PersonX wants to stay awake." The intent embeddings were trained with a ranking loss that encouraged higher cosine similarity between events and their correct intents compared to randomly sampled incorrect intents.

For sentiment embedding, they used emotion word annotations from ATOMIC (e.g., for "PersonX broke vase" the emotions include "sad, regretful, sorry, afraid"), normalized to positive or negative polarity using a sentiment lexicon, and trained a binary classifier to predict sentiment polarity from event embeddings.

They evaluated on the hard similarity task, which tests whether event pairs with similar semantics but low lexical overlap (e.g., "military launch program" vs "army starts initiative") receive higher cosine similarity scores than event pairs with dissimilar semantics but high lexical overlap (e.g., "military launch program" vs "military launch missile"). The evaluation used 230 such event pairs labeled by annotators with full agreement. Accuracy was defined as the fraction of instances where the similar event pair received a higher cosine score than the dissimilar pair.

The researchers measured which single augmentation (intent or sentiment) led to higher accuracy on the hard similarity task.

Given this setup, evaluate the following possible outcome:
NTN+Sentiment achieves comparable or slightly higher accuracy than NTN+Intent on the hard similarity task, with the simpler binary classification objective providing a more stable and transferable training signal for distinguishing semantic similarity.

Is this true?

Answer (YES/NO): NO